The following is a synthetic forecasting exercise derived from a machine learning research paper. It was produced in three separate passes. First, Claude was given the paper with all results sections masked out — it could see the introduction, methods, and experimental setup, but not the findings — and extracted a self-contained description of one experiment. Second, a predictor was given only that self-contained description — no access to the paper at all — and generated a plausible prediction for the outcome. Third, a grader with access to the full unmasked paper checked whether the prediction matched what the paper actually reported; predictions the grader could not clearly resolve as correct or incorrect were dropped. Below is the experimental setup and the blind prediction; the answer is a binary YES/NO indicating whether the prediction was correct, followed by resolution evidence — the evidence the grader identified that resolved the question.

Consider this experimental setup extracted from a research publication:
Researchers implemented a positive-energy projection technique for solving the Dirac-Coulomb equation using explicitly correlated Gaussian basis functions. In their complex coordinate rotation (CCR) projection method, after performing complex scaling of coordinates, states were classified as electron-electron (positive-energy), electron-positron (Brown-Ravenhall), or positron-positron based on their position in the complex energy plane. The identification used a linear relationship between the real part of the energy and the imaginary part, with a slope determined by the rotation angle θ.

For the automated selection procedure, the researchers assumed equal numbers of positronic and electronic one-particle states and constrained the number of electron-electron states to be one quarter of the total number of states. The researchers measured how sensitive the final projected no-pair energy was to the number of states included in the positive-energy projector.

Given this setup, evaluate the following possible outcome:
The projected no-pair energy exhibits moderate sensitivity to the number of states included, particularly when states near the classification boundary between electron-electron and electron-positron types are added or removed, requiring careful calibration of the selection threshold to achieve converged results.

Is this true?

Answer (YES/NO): NO